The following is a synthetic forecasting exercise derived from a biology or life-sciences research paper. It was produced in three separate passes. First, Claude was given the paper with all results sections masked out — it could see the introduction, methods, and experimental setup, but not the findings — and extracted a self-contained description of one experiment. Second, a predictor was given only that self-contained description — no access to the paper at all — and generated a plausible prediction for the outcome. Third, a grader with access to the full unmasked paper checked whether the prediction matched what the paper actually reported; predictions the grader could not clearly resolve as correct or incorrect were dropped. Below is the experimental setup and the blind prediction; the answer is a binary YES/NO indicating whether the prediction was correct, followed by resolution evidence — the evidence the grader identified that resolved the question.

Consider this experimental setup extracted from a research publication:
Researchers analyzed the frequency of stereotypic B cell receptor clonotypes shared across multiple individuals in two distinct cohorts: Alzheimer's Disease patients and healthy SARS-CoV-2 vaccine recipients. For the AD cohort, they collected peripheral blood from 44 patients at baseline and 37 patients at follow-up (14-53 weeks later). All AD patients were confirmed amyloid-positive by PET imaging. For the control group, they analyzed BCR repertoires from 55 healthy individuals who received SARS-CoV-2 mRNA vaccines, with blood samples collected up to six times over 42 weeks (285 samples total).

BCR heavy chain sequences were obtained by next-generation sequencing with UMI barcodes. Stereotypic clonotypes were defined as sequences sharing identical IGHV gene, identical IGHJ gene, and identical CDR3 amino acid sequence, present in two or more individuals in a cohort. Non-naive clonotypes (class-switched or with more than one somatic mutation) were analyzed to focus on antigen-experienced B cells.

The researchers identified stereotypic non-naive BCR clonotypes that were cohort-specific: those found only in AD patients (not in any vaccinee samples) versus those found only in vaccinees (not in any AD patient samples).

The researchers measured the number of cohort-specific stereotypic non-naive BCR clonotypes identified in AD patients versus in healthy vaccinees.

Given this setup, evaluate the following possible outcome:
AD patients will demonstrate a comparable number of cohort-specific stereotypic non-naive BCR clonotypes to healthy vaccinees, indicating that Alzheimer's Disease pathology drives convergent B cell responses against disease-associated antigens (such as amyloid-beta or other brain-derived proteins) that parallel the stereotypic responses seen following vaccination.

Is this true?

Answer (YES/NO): NO